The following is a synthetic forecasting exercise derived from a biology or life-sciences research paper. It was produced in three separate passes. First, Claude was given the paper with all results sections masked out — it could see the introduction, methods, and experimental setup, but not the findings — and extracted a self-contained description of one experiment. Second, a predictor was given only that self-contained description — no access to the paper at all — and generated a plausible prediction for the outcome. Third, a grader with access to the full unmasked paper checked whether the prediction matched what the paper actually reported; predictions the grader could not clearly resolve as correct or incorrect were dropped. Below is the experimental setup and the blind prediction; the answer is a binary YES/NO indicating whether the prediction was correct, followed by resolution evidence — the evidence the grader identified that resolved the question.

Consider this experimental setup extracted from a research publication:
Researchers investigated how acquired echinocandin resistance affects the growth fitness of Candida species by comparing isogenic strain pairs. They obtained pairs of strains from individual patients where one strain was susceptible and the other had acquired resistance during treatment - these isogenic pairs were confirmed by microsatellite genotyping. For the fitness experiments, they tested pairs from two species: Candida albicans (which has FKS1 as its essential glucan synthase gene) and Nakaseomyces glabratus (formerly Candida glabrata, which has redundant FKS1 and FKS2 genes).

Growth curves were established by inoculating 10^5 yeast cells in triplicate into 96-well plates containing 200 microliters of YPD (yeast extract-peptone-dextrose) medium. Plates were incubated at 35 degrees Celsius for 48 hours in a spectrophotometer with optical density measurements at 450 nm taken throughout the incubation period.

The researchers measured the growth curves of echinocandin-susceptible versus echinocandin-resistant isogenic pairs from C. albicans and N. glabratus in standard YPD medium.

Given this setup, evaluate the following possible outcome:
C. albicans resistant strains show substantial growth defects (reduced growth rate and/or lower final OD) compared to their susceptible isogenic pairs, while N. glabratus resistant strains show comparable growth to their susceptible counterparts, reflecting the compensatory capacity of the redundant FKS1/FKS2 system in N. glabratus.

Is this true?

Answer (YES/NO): YES